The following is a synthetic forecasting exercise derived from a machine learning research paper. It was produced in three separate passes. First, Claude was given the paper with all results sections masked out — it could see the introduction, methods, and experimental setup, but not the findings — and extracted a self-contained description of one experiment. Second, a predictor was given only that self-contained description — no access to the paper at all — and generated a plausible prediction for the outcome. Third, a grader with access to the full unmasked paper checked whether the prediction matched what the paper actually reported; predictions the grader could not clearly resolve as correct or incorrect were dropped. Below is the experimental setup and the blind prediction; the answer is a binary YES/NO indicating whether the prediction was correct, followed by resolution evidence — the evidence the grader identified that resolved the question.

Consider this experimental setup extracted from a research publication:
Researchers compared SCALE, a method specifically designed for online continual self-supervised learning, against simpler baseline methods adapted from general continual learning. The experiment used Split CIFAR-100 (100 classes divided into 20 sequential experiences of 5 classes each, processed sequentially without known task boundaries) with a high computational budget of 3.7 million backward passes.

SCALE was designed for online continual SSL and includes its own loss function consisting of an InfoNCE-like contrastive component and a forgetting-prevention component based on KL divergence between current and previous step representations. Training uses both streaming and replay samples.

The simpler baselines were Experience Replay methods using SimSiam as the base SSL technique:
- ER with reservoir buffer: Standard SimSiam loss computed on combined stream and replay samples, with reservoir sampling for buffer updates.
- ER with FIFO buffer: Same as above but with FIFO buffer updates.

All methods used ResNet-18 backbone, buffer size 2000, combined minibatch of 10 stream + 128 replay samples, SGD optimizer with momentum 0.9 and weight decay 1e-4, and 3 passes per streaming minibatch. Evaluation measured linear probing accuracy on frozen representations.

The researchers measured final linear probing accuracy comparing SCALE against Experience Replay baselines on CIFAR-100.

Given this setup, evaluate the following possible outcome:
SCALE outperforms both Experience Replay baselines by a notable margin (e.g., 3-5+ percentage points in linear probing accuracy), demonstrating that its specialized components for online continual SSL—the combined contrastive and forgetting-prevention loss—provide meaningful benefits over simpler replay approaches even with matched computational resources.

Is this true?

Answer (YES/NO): NO